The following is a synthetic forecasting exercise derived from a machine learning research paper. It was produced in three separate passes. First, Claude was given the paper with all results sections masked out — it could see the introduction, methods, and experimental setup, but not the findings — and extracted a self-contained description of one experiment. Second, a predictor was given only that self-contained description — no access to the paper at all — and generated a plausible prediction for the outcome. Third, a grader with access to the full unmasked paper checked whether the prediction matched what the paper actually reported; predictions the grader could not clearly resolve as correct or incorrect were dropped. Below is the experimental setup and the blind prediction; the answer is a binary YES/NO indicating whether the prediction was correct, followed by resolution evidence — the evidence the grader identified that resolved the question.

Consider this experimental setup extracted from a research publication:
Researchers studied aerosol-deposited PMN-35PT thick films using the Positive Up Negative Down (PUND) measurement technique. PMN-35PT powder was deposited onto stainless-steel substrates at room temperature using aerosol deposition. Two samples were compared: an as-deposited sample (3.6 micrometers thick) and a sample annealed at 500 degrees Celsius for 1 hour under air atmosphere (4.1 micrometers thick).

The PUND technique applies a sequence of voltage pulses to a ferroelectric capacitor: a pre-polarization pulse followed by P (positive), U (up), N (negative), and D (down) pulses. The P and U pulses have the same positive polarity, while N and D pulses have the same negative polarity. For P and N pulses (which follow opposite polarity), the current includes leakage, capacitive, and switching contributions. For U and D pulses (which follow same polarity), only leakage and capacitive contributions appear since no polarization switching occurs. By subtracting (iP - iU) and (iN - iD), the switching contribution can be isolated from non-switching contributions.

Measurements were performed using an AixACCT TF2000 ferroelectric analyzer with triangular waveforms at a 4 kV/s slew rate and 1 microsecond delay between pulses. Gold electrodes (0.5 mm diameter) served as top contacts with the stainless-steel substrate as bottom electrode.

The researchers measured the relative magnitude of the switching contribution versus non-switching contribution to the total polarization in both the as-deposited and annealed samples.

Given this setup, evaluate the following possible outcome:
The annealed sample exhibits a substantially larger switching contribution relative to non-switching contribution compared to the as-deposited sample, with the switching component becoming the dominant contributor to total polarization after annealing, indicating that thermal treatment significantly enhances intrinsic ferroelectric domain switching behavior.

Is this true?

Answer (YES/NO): NO